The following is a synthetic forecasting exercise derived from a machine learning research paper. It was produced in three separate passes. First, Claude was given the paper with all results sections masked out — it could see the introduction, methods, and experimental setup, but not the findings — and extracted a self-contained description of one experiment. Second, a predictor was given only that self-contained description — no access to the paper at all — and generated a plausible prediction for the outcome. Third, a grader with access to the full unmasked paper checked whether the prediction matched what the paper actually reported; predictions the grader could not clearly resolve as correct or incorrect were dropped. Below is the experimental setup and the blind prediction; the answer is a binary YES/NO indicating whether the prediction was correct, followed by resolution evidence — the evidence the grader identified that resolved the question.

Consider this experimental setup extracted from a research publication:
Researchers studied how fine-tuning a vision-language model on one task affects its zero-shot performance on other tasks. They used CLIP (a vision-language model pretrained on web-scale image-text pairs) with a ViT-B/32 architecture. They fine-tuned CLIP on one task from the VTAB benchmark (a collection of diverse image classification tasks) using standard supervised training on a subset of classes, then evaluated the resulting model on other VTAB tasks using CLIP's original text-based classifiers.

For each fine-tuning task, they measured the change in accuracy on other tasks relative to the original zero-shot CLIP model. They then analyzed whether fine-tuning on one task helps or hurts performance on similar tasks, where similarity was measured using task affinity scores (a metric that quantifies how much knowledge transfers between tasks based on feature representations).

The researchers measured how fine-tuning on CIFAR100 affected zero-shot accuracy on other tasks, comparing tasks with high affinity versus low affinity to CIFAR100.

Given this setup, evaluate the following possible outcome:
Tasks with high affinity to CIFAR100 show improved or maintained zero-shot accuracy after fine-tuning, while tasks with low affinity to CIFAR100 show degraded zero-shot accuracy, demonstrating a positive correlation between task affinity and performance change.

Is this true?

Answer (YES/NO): NO